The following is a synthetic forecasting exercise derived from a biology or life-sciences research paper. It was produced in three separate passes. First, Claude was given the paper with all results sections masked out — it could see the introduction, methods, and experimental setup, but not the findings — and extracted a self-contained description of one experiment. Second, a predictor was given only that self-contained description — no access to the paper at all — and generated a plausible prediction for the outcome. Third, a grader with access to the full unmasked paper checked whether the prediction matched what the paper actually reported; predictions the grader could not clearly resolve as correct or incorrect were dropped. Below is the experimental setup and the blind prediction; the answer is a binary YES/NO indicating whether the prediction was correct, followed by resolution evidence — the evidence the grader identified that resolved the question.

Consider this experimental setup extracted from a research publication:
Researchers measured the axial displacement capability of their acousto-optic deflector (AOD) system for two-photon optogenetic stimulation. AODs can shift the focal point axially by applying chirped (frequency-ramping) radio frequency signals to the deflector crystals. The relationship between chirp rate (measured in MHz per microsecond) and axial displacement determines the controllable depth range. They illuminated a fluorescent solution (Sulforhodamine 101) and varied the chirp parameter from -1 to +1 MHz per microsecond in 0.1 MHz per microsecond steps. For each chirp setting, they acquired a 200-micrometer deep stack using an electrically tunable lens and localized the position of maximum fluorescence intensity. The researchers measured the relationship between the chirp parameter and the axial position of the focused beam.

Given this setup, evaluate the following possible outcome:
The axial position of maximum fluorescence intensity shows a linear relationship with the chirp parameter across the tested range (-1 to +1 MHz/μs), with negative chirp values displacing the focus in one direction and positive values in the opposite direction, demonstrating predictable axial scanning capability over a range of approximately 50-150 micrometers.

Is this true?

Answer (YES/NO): YES